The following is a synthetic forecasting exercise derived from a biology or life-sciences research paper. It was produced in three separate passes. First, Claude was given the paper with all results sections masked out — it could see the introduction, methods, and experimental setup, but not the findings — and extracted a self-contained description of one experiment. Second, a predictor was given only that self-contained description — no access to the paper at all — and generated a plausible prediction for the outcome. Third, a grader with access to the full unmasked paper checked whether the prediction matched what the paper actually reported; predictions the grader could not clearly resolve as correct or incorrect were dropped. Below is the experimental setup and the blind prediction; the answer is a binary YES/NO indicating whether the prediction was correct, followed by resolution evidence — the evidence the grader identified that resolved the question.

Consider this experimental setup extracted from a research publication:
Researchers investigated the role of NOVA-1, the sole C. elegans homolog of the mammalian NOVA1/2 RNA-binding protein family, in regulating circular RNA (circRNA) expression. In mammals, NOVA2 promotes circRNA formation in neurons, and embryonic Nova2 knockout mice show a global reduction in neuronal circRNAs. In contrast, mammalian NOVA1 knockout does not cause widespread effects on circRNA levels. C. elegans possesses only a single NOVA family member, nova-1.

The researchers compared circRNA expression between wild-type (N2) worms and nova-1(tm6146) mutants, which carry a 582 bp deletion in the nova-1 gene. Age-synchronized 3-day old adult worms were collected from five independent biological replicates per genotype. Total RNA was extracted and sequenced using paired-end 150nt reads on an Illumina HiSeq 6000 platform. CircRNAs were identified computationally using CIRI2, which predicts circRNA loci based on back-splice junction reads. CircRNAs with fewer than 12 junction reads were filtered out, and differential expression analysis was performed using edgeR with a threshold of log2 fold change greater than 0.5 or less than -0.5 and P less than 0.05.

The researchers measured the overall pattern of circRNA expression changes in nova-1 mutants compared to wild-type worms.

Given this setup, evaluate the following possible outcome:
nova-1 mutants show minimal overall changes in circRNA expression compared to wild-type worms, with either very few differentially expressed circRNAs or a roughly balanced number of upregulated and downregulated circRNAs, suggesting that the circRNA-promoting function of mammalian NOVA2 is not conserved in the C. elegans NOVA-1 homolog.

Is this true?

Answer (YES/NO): NO